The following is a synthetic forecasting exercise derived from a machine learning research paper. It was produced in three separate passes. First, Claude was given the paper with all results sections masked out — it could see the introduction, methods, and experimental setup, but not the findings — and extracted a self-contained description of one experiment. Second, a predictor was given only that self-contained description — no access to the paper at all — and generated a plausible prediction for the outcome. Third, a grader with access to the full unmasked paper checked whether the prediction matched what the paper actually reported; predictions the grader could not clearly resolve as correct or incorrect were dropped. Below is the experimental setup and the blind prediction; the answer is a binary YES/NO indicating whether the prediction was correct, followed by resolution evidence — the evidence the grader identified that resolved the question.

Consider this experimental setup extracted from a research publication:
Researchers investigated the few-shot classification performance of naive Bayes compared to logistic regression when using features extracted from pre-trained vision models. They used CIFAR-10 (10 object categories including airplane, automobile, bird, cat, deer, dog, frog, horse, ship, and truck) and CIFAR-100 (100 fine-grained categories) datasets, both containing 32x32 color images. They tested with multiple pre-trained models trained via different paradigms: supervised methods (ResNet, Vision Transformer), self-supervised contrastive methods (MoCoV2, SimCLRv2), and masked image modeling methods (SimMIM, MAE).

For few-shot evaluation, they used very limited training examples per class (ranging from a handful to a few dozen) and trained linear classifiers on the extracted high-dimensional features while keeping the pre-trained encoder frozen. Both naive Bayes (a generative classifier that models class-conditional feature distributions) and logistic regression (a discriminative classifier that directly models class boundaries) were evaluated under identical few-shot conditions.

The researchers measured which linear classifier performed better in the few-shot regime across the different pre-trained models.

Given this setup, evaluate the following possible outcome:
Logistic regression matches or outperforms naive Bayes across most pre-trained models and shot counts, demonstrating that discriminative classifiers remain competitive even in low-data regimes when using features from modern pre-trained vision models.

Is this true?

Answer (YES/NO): NO